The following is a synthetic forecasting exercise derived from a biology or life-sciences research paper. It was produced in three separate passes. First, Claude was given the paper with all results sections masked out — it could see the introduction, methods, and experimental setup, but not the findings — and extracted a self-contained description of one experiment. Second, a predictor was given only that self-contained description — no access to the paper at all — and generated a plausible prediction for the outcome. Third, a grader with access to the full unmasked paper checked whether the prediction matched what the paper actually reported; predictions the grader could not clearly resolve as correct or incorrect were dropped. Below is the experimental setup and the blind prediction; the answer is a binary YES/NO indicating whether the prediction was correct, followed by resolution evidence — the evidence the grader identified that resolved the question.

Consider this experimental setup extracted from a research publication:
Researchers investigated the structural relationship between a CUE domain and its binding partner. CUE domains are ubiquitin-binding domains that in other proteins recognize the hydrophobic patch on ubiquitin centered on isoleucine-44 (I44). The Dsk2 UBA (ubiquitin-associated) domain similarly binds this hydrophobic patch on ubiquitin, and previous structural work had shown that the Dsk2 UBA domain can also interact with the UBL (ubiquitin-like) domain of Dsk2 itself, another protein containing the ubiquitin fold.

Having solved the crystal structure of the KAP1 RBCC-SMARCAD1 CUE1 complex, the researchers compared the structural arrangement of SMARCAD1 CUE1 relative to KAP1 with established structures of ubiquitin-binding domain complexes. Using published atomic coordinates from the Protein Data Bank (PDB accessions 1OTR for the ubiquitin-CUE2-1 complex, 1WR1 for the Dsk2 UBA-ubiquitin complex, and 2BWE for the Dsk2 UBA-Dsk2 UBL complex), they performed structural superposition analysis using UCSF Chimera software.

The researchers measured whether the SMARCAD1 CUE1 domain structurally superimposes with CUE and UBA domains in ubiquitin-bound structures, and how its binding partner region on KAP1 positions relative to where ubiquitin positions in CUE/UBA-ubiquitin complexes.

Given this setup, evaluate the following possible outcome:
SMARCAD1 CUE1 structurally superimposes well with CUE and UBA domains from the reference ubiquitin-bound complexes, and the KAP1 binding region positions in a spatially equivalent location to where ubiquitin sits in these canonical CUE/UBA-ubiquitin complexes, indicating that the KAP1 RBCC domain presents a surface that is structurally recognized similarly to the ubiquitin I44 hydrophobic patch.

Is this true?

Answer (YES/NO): NO